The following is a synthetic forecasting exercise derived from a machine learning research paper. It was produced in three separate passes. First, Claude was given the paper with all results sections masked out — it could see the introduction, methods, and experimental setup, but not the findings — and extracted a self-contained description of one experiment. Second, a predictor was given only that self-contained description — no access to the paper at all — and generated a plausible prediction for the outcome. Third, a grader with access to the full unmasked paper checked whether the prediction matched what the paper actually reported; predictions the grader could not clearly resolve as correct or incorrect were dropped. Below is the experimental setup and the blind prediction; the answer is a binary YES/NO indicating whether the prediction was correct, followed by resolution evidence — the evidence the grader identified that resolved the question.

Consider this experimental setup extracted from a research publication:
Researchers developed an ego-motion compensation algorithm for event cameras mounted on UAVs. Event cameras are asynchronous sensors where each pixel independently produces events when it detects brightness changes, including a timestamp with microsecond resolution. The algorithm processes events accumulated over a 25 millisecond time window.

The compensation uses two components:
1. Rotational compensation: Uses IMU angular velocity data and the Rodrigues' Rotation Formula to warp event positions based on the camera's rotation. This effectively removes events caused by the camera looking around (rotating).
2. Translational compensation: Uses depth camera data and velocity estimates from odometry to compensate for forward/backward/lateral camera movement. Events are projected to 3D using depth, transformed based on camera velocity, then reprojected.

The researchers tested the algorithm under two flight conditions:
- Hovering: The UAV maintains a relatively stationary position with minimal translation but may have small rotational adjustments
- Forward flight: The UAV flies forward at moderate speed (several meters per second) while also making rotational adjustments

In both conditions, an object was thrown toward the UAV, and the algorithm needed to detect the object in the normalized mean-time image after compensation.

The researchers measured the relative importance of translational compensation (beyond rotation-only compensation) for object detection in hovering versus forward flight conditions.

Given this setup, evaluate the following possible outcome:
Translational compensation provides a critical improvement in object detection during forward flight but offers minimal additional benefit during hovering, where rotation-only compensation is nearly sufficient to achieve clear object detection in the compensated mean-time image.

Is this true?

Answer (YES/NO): YES